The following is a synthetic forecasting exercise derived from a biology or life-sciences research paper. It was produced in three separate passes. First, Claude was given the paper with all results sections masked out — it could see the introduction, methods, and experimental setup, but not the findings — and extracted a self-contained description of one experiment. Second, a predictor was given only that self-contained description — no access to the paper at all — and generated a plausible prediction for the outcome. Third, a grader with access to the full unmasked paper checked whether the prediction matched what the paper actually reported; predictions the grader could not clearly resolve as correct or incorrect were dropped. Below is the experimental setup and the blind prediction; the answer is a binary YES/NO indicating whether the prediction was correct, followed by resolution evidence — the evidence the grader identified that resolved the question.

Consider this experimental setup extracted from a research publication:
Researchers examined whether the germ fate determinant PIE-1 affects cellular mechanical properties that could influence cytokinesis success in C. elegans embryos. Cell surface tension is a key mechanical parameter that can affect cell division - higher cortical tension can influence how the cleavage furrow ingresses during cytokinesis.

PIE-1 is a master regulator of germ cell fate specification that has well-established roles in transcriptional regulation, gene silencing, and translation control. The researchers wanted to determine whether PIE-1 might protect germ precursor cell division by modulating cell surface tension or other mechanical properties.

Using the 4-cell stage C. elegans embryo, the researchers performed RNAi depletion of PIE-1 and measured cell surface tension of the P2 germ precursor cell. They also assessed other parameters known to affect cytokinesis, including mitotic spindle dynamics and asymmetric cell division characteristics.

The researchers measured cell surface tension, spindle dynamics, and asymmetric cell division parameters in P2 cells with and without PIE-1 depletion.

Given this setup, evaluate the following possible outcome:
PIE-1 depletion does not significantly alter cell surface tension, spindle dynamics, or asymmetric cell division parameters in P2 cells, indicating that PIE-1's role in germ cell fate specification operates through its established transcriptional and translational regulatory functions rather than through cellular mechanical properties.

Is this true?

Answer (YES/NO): NO